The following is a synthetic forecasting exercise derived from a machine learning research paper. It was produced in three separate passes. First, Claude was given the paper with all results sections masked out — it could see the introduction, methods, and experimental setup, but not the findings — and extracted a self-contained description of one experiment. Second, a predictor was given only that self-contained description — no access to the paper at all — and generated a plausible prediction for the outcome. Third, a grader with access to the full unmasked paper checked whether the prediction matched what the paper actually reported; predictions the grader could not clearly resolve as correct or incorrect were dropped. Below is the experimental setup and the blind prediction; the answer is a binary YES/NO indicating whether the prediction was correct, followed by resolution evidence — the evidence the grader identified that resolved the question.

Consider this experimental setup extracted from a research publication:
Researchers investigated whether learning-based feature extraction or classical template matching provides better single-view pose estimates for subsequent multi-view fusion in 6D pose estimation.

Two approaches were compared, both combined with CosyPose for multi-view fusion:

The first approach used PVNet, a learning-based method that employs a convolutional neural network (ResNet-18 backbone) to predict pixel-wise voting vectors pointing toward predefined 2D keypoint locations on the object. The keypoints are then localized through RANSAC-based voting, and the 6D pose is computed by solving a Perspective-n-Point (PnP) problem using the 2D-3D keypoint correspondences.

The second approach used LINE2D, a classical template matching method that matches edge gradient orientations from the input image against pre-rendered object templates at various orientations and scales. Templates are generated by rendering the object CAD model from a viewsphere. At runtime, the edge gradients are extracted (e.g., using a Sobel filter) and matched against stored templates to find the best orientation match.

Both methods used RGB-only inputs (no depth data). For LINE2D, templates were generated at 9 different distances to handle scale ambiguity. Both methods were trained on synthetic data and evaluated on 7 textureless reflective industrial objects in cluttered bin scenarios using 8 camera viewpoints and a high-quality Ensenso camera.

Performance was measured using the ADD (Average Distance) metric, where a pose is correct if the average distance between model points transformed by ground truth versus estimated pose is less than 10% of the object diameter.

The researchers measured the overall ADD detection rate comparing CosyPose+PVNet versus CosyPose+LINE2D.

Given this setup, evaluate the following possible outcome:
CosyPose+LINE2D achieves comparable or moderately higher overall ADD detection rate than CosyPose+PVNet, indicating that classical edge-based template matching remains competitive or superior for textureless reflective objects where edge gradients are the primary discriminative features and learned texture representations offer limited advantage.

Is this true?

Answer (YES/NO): YES